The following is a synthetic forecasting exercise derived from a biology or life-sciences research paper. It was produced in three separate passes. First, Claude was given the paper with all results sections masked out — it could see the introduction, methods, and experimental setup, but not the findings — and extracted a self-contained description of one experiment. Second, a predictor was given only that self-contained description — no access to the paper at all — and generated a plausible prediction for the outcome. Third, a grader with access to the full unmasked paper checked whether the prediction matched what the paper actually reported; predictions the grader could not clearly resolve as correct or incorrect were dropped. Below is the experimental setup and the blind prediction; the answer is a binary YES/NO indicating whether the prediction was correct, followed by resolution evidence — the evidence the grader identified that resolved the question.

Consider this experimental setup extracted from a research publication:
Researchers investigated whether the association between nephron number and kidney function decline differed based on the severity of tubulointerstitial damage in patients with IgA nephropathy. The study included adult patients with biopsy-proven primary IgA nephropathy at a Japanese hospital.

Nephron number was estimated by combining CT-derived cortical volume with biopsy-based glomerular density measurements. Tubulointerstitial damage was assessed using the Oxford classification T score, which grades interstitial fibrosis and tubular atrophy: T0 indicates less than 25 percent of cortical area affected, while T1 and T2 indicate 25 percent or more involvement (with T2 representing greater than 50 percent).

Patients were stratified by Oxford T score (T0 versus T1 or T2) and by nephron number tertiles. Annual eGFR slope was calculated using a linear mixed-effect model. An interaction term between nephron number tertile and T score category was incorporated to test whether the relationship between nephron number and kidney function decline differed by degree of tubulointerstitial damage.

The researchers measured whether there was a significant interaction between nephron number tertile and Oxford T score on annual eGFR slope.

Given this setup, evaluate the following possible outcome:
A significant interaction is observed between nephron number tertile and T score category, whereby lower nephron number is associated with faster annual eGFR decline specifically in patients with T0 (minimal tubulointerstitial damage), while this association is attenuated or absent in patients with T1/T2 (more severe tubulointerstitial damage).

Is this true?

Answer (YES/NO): NO